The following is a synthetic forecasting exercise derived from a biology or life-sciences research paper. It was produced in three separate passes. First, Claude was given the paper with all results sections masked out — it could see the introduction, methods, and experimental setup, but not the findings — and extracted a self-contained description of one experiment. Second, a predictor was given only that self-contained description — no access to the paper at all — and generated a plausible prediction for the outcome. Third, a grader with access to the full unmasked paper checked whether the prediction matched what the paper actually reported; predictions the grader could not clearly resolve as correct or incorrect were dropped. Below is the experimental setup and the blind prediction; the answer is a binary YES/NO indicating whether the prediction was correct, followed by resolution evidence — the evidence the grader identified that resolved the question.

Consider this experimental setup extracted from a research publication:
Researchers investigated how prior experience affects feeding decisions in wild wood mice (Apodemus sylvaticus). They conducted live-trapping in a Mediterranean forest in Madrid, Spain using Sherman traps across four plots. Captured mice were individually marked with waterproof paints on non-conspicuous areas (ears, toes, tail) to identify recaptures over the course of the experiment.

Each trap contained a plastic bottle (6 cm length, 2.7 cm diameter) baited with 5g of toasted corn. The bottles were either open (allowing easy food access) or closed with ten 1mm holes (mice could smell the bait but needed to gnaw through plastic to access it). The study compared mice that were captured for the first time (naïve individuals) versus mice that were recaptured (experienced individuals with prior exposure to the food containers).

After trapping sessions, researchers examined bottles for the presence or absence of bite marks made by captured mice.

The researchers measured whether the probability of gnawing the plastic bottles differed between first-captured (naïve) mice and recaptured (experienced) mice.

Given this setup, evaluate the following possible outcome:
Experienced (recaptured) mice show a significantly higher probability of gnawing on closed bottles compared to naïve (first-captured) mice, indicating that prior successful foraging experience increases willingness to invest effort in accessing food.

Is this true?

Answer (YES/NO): YES